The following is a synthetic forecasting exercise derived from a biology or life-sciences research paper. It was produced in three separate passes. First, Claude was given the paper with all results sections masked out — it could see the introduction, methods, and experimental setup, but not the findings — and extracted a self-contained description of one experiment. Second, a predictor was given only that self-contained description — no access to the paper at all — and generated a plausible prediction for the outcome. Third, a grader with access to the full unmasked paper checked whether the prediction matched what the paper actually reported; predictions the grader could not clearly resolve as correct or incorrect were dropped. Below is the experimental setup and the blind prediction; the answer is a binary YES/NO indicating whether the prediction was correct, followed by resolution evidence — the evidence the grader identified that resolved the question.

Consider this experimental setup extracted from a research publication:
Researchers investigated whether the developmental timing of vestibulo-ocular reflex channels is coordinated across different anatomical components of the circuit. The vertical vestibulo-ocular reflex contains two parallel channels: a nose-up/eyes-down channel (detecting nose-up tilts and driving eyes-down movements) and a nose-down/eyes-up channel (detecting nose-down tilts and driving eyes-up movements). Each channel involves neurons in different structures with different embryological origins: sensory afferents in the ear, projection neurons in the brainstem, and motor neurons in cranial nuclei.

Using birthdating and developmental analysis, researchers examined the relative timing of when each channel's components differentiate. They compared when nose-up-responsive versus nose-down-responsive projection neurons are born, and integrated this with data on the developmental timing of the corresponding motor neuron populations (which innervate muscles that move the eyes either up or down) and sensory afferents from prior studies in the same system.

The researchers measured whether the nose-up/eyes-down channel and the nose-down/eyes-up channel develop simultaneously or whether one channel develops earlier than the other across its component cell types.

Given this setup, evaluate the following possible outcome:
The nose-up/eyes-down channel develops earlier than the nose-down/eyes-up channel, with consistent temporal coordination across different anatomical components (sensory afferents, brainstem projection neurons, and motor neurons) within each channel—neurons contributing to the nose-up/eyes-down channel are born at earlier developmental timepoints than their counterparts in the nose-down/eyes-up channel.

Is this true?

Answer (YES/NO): YES